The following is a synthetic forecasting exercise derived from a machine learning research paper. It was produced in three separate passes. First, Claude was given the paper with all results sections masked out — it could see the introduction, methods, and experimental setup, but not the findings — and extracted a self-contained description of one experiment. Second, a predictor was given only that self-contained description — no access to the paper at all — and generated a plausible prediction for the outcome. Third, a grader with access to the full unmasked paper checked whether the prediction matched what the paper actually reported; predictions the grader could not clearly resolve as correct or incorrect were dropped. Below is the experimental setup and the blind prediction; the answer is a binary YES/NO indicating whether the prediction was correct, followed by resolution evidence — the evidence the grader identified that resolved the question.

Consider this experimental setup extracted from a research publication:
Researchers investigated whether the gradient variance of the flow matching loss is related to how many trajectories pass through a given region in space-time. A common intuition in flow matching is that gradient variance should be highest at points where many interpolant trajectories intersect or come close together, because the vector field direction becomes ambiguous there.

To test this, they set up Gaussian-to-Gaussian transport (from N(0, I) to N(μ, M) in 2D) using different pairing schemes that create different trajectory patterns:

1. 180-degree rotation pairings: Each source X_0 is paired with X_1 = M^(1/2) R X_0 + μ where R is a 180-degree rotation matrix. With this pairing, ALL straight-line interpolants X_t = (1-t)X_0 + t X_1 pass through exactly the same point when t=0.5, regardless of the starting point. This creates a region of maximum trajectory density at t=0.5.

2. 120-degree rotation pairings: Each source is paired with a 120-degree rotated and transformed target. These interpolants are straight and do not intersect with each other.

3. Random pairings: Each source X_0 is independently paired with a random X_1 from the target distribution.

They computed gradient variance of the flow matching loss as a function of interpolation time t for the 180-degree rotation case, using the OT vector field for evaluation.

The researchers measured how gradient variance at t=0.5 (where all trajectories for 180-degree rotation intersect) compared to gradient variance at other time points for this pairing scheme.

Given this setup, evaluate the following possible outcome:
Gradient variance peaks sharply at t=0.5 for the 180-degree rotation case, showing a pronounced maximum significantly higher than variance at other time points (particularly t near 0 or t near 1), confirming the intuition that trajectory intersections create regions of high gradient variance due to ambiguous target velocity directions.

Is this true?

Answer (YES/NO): NO